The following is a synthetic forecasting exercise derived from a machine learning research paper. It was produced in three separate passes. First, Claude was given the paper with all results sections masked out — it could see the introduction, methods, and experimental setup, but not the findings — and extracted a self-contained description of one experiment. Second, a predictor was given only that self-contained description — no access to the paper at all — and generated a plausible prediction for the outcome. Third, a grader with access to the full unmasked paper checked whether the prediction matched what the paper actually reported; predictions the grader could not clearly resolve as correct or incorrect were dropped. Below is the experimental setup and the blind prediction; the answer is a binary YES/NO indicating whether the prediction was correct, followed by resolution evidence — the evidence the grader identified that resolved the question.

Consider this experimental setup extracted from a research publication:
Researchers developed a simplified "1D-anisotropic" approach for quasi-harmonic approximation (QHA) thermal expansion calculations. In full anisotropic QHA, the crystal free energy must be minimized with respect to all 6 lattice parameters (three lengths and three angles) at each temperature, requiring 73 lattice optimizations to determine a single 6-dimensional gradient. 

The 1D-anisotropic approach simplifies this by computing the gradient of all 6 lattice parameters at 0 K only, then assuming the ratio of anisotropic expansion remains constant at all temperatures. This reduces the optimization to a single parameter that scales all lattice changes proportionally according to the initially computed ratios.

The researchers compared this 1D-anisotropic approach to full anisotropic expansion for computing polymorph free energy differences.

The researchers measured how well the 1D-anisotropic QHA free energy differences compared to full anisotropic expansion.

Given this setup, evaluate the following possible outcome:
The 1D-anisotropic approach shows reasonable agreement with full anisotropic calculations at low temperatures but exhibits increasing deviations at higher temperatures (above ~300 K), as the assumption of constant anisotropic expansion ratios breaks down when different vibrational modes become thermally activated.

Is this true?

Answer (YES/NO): NO